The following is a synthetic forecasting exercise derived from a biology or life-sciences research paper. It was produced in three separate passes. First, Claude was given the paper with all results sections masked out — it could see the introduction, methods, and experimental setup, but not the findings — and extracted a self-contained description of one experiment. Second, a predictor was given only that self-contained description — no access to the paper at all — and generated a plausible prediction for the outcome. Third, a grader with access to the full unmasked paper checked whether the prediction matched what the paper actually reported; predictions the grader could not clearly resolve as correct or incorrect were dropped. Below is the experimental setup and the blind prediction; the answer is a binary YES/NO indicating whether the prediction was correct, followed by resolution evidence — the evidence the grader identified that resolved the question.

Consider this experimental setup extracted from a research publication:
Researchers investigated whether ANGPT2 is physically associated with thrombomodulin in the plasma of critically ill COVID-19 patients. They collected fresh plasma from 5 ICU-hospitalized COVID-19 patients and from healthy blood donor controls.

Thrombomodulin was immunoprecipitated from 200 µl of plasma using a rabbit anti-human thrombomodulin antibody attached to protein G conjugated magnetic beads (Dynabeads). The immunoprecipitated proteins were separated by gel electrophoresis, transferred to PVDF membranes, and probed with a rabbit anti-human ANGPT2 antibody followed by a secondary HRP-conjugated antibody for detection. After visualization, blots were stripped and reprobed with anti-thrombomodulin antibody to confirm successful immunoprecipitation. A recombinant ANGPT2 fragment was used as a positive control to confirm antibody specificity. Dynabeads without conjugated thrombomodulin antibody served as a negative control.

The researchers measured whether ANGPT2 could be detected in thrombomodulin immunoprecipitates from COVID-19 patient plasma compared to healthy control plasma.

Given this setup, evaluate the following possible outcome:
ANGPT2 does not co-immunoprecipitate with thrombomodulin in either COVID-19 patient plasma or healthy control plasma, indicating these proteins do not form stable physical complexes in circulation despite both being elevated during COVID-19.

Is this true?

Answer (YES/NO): NO